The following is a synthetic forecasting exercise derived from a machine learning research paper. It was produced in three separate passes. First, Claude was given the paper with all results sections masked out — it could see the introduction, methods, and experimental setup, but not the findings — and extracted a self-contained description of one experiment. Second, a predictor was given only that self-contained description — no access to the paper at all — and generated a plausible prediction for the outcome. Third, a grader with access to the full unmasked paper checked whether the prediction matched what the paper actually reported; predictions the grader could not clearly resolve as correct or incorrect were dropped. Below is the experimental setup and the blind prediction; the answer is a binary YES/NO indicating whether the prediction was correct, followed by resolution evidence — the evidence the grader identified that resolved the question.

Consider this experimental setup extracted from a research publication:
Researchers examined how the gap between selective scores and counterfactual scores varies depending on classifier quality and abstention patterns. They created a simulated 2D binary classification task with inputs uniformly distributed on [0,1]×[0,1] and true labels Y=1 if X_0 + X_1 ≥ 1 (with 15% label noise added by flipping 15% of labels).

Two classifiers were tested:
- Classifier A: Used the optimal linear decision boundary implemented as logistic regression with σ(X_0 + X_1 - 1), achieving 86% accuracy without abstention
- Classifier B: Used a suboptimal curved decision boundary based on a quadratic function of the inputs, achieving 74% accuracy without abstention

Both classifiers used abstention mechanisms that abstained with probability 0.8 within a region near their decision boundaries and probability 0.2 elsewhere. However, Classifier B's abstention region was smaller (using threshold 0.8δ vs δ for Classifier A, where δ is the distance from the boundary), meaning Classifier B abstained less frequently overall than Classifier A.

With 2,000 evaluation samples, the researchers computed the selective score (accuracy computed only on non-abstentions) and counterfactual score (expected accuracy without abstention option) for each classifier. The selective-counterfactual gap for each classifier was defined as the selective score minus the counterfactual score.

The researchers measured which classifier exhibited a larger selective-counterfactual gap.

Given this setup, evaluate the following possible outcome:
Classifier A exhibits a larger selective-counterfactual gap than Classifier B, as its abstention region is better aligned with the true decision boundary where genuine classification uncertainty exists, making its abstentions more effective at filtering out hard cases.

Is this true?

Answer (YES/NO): NO